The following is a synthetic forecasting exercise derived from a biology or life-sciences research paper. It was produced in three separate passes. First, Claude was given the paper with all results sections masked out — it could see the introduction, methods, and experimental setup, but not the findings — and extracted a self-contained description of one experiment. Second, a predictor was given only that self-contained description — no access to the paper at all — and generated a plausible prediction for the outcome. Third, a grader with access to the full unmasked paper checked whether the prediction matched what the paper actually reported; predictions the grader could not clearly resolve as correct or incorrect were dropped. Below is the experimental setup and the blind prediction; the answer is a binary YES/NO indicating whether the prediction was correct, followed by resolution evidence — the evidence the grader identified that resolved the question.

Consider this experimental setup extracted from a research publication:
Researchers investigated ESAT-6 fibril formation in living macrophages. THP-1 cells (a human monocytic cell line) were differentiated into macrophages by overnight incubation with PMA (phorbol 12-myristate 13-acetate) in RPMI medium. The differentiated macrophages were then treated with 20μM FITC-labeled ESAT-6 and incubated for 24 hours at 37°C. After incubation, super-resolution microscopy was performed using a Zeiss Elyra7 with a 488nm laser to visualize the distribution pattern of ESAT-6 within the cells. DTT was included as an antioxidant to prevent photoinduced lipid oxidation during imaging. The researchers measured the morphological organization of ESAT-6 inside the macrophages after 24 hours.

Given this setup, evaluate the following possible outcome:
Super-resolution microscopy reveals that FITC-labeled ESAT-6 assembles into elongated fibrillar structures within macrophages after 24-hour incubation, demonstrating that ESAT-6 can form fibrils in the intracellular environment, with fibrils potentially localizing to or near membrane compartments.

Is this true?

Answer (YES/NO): YES